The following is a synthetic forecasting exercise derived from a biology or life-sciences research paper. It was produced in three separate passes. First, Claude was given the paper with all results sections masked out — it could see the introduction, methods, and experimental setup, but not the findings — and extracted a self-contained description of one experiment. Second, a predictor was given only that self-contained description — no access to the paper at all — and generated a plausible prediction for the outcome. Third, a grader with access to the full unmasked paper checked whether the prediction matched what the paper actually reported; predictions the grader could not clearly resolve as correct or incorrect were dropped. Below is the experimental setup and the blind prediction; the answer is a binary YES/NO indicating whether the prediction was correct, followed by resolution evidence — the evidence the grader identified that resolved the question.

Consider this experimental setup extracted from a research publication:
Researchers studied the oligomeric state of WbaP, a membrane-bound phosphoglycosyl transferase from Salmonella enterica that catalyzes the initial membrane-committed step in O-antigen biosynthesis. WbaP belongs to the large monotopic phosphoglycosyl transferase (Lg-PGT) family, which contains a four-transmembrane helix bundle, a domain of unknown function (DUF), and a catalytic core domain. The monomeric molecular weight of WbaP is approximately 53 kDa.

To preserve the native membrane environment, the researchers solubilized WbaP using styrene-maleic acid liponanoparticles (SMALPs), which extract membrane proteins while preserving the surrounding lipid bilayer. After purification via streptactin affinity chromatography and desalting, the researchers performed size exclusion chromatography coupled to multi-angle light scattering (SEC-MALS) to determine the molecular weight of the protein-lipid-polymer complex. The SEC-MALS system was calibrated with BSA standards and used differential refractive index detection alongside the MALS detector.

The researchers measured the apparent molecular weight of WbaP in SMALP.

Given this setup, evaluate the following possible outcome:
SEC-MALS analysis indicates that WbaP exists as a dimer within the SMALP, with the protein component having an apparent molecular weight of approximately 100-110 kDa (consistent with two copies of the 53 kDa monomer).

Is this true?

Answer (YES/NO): NO